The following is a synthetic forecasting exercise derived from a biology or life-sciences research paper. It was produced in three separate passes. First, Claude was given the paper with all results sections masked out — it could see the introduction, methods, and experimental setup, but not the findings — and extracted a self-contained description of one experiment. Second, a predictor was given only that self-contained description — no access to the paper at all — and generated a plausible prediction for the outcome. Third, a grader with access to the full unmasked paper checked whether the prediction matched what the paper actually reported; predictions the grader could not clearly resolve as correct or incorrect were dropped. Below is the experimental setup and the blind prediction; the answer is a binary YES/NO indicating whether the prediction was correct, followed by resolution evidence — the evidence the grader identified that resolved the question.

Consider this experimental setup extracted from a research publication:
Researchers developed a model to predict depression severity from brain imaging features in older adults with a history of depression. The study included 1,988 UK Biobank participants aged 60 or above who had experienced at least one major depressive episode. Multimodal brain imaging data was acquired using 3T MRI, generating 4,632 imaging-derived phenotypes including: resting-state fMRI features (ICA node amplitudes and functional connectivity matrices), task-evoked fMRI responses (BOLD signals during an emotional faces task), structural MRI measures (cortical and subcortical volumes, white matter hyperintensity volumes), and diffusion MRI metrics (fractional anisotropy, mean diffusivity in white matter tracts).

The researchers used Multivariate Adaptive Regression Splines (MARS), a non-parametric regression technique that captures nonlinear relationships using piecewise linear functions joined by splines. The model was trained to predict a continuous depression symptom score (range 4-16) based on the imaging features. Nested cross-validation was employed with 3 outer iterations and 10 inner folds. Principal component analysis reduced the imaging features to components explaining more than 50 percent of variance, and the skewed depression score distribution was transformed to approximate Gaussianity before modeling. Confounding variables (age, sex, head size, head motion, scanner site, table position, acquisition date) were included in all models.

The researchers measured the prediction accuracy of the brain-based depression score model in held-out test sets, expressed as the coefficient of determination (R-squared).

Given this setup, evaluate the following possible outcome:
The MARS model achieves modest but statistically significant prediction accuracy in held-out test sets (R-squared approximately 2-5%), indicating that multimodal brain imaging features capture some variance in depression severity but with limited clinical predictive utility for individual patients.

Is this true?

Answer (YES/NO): NO